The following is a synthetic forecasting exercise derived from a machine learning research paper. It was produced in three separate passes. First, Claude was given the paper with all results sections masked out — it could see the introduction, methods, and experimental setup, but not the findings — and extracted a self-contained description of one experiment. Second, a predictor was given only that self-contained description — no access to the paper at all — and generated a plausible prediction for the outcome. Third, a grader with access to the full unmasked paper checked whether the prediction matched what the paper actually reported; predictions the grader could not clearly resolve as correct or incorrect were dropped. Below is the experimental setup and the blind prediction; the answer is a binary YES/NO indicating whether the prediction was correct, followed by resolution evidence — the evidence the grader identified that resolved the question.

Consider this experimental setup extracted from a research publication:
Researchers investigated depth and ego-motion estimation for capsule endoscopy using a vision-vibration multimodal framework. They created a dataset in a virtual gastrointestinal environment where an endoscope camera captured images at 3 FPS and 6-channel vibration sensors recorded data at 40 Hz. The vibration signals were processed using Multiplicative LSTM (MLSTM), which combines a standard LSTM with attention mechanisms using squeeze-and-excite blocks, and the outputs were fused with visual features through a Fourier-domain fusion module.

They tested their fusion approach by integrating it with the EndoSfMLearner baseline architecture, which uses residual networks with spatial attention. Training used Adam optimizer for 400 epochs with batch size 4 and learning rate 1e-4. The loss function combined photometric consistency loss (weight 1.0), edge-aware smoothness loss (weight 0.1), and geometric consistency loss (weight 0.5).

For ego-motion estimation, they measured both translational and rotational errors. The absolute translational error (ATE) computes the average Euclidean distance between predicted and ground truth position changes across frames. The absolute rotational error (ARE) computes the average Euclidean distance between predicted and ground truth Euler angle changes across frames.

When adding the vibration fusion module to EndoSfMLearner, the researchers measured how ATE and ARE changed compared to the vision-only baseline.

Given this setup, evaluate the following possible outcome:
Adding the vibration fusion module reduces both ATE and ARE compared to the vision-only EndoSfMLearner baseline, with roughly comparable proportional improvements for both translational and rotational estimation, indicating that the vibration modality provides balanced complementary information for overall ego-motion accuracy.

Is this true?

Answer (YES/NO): NO